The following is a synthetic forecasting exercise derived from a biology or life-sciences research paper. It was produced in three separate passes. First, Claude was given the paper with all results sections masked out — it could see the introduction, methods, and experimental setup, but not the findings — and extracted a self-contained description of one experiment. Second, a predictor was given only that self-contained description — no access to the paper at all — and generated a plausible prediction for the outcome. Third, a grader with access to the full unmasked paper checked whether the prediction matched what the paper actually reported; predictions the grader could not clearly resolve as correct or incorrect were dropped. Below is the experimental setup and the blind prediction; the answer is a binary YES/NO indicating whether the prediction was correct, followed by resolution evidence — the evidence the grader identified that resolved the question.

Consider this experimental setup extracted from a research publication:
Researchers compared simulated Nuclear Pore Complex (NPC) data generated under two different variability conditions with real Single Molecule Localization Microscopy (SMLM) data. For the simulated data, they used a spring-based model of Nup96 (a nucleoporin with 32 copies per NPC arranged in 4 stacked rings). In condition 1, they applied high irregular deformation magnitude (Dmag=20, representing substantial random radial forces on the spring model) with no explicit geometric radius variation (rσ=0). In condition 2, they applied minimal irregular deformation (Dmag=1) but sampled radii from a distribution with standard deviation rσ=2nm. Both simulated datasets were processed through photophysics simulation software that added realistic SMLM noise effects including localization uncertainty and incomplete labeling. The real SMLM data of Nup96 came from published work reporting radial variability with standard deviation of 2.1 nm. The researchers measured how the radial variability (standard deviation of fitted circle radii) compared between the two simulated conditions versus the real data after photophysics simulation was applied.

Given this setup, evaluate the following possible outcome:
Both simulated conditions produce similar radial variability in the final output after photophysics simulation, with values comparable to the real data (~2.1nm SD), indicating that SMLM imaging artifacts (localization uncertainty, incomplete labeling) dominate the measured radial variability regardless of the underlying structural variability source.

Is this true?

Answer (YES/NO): NO